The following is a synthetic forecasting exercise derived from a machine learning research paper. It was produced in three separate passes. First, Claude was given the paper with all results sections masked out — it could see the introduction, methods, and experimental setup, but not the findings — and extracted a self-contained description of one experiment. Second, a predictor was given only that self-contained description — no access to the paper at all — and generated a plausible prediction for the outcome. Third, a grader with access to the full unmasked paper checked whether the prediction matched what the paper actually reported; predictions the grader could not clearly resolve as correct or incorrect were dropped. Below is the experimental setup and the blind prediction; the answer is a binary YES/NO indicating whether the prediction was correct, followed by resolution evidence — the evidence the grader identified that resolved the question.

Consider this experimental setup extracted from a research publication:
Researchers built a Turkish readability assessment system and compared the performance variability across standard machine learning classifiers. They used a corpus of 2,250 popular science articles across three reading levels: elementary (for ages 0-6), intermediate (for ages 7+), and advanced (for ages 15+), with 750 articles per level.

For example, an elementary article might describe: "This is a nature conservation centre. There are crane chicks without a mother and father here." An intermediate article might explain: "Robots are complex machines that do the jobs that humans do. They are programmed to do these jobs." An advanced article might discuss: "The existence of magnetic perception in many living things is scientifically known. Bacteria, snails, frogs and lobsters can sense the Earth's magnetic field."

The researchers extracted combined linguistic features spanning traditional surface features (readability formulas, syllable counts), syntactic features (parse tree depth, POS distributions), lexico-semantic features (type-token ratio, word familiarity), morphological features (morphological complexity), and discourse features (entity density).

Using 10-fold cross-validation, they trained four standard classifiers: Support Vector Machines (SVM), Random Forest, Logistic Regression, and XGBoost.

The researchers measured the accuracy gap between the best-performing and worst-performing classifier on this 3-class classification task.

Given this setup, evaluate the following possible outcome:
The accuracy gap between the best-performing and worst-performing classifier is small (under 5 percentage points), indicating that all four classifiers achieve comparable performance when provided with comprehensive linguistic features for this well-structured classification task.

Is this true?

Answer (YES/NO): NO